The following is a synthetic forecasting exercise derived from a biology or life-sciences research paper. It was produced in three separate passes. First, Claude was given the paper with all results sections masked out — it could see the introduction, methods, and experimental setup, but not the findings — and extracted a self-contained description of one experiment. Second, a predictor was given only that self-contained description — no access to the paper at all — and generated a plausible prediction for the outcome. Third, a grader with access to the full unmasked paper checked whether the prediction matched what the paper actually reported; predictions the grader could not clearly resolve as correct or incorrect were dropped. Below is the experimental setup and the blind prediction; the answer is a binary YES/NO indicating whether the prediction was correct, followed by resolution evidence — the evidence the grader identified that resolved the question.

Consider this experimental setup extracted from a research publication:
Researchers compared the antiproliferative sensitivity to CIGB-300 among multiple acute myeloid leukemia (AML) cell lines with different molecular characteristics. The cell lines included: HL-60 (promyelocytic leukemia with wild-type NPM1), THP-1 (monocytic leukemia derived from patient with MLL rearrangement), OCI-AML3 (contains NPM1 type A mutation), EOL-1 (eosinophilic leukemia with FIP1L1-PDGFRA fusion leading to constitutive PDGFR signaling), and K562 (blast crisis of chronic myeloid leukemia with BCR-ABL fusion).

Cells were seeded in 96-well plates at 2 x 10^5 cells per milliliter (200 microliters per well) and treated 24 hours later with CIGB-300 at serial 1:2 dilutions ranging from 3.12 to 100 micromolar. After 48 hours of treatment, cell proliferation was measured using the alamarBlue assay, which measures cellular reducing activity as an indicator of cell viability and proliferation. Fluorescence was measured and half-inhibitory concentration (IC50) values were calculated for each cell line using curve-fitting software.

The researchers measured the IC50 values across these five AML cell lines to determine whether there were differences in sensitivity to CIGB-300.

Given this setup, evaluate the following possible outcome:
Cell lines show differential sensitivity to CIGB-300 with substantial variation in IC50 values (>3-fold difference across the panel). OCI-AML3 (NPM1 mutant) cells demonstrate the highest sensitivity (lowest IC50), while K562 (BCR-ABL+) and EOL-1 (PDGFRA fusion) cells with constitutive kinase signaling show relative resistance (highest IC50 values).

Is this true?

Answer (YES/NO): NO